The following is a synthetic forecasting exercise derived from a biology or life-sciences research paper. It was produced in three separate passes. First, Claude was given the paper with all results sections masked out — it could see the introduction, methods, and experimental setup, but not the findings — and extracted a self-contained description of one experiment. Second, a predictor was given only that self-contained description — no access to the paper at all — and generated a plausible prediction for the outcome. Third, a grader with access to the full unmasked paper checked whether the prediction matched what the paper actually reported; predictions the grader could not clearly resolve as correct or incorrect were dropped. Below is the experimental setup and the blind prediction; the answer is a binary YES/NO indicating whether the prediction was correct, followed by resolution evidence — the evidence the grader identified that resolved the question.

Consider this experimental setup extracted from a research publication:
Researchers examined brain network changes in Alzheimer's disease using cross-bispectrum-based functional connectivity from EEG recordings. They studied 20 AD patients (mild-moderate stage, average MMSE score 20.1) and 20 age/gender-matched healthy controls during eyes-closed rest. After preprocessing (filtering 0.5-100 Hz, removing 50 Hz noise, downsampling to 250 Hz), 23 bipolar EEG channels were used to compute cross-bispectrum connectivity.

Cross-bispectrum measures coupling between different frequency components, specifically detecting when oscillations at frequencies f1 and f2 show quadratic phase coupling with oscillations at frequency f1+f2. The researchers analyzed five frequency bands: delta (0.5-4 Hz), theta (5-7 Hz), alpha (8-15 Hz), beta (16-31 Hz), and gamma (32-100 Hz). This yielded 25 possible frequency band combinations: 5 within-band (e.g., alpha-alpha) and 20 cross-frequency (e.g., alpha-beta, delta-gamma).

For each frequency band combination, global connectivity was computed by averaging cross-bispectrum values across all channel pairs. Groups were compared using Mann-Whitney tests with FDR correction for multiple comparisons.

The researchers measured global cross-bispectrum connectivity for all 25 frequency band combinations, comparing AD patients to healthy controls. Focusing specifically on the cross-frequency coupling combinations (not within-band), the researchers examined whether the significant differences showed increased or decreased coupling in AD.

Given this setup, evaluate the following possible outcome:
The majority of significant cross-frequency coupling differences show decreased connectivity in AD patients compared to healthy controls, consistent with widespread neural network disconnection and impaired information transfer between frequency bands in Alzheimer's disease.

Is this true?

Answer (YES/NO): NO